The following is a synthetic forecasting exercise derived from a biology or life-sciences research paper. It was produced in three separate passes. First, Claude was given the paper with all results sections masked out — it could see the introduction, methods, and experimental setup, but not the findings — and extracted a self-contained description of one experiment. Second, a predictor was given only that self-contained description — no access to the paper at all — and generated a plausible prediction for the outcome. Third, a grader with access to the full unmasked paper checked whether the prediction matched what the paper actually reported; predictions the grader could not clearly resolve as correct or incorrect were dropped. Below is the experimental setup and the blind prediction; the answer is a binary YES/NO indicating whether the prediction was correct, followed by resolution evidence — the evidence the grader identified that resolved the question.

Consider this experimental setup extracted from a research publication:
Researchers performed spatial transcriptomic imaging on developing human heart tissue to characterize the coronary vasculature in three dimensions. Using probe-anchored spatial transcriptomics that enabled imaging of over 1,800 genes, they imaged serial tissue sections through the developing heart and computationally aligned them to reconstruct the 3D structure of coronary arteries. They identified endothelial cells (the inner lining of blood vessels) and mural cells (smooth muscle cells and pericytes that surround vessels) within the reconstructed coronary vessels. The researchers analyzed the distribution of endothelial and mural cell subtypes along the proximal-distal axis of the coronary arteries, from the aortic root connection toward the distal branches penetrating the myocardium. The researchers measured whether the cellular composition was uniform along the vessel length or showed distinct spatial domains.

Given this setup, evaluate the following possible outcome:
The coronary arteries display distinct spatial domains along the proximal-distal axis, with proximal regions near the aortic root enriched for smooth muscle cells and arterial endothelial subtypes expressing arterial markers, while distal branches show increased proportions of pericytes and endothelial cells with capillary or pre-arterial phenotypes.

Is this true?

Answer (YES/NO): NO